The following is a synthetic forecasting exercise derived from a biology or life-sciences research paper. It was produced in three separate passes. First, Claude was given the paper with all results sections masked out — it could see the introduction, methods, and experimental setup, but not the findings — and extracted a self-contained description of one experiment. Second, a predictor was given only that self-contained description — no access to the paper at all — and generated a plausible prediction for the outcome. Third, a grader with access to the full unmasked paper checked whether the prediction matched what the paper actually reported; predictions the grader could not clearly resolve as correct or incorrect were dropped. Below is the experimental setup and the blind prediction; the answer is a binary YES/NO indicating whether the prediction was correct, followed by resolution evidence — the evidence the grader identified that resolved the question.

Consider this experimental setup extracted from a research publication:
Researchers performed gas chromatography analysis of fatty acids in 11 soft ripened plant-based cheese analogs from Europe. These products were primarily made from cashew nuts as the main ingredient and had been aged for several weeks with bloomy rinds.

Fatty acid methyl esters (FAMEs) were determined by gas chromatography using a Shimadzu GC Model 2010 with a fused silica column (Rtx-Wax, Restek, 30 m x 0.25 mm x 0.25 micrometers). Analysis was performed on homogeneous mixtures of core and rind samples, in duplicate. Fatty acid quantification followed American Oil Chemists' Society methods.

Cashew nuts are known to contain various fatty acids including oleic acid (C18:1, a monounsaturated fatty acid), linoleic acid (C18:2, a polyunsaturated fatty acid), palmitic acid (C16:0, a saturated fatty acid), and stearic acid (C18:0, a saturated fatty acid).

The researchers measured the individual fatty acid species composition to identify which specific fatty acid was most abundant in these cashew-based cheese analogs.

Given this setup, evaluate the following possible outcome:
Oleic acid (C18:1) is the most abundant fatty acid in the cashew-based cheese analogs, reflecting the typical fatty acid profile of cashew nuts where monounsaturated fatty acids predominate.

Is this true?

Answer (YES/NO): YES